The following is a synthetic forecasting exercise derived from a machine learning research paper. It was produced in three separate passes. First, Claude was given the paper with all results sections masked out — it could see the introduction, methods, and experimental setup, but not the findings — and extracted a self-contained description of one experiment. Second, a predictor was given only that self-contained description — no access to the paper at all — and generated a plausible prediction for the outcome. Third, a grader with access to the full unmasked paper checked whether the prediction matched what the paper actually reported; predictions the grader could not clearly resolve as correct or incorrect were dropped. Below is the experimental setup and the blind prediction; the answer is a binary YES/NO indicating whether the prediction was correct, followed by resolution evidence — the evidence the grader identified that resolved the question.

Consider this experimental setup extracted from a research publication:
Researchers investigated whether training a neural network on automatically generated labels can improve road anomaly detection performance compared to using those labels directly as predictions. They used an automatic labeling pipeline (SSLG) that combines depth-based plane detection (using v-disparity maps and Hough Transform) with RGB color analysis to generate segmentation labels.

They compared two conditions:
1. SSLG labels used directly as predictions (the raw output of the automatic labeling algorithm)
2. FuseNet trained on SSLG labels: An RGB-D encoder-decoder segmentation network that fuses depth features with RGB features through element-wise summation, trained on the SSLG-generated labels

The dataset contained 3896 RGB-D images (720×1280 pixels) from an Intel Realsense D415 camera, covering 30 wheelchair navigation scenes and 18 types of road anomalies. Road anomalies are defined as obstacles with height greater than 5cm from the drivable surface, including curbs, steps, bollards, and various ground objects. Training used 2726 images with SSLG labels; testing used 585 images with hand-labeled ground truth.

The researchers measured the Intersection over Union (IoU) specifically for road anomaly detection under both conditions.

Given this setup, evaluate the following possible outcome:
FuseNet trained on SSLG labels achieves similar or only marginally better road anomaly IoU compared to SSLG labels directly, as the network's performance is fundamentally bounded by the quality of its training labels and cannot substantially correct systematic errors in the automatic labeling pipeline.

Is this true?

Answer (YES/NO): NO